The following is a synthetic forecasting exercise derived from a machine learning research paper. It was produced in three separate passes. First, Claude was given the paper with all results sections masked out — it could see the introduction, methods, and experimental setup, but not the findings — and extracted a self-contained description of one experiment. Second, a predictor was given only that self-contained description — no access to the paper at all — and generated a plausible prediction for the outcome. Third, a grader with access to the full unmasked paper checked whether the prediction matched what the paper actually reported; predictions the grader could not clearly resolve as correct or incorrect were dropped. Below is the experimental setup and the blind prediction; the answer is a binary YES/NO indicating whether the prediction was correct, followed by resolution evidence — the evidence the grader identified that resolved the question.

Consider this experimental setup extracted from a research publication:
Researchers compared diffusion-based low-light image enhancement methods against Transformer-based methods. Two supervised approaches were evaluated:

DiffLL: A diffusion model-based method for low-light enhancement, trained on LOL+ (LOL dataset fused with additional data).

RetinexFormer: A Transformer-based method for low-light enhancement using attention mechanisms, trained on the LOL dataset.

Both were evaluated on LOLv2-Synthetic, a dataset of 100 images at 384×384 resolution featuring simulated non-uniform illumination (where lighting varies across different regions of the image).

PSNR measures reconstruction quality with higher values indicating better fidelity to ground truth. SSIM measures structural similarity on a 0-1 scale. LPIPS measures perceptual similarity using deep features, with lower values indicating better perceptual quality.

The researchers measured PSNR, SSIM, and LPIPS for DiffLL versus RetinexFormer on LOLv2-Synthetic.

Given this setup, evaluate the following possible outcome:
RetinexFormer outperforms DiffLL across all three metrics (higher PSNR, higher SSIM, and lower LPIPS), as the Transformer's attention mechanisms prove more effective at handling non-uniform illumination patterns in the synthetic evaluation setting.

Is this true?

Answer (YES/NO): NO